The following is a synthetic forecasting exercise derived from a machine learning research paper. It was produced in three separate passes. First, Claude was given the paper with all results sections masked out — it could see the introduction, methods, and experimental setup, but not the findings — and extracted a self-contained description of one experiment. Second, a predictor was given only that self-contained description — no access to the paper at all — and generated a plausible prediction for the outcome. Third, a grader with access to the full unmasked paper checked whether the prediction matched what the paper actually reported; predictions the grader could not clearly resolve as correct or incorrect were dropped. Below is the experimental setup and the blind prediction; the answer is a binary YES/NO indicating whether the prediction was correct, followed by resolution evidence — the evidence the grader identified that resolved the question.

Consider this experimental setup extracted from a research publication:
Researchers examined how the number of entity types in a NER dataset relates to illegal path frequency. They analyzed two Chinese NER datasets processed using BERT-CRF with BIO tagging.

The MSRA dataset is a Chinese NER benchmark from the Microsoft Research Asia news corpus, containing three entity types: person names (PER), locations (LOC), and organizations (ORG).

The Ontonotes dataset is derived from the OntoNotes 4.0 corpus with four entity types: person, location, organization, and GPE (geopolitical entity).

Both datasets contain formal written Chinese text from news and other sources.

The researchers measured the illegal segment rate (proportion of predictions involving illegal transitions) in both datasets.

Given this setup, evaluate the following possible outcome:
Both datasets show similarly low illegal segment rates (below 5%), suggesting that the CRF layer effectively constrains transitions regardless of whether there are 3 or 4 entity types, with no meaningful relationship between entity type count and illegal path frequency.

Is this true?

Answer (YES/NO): NO